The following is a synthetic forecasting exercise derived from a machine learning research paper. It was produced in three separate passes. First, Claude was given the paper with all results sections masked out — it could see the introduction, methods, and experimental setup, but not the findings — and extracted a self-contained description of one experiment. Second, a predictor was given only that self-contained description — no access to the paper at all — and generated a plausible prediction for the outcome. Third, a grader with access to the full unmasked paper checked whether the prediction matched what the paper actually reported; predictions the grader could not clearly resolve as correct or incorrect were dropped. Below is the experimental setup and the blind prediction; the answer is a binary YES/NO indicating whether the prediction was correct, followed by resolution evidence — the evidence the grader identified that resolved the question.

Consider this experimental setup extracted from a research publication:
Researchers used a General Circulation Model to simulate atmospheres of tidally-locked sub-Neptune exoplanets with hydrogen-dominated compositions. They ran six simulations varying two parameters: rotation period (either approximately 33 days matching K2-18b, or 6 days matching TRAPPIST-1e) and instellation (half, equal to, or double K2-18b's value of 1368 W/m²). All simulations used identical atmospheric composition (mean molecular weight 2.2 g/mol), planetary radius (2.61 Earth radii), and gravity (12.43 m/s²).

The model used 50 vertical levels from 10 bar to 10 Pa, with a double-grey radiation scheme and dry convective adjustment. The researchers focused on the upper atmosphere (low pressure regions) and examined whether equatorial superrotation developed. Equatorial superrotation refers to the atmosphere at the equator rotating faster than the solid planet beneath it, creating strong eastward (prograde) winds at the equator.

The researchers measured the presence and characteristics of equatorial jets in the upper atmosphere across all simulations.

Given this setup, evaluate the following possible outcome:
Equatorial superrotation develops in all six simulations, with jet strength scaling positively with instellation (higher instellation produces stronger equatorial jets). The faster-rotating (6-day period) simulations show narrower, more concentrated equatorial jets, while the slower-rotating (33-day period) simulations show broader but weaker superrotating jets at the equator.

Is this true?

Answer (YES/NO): NO